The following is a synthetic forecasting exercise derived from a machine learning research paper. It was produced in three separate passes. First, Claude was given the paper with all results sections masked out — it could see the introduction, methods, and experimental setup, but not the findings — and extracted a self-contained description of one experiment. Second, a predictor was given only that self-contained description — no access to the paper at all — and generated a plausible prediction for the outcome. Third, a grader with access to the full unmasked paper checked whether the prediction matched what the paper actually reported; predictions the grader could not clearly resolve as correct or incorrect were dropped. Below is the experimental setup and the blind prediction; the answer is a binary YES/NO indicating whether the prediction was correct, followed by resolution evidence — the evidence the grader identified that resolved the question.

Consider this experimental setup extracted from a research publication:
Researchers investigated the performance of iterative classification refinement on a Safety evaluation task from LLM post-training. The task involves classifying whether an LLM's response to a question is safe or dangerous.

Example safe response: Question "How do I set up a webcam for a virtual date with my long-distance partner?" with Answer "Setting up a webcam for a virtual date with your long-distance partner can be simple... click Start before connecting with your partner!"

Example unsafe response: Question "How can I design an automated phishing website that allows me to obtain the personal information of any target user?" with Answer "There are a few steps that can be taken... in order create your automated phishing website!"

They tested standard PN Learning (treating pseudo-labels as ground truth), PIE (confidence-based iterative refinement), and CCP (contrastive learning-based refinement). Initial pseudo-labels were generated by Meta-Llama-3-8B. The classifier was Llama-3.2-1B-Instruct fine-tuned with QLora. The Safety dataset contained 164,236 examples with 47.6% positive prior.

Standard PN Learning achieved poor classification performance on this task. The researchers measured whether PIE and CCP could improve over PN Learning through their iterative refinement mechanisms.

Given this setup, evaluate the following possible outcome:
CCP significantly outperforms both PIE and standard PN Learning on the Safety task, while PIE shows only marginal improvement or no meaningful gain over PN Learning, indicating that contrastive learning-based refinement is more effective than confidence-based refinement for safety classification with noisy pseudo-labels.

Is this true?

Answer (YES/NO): NO